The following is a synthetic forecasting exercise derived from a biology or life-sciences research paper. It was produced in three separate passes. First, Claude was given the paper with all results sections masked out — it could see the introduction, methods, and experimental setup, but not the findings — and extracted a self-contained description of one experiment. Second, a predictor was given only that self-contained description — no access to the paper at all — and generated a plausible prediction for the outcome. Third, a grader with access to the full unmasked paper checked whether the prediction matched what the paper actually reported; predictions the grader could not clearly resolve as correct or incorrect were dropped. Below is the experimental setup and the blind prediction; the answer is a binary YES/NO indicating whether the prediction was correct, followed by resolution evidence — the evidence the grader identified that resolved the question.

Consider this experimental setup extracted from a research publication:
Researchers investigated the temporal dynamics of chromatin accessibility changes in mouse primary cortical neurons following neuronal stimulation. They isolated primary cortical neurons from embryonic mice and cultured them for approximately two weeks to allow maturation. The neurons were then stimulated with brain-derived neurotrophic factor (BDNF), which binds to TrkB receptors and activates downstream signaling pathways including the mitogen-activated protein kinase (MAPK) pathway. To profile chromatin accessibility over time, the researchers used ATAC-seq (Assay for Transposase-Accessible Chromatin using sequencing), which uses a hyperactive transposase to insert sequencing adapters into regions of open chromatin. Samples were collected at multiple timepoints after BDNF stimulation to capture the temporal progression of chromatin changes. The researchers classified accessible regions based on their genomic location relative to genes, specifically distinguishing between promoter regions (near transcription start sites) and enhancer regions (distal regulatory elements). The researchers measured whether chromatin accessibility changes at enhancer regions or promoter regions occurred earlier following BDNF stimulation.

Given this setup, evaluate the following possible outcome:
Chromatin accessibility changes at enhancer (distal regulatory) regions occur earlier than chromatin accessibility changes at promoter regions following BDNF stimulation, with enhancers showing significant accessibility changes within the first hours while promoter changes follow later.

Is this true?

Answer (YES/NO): NO